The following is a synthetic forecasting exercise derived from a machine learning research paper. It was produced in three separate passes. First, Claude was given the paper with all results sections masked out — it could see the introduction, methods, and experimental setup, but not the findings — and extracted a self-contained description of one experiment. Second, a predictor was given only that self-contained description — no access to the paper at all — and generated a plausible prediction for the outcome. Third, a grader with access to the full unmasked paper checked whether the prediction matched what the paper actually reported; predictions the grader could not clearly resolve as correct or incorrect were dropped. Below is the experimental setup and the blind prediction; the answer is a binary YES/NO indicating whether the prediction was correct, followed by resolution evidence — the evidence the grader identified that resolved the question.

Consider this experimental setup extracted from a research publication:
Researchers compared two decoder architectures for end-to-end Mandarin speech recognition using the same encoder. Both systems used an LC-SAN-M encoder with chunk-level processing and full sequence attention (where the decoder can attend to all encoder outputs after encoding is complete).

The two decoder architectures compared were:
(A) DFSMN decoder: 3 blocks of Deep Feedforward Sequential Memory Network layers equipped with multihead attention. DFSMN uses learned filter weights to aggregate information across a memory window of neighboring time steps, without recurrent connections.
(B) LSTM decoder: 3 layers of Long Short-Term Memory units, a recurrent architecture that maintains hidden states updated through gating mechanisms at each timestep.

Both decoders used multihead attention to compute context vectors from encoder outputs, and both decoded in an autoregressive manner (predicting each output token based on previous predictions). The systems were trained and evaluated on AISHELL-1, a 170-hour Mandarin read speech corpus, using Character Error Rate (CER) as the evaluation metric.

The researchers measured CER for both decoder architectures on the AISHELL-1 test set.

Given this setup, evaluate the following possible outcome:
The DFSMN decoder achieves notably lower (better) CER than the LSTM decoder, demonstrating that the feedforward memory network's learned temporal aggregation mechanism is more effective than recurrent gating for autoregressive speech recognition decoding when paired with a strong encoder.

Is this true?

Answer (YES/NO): YES